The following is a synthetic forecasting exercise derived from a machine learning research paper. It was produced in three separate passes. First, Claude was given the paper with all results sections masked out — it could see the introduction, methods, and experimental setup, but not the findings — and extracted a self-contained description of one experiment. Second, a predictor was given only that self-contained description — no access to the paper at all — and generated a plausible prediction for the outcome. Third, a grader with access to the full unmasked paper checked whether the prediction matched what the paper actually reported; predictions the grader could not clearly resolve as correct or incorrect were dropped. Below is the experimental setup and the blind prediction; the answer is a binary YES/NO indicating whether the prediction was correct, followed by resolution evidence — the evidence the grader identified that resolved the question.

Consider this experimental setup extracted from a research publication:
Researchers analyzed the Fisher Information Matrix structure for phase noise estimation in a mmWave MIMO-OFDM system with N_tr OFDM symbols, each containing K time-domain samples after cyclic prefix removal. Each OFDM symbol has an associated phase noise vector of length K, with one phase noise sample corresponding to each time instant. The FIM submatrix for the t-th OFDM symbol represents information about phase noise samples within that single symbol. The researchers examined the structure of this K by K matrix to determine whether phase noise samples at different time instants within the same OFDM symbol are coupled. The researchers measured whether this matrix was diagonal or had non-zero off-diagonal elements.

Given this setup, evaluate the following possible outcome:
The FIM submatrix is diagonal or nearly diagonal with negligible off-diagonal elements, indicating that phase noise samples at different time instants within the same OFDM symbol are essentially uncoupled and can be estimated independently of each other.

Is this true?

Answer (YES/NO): YES